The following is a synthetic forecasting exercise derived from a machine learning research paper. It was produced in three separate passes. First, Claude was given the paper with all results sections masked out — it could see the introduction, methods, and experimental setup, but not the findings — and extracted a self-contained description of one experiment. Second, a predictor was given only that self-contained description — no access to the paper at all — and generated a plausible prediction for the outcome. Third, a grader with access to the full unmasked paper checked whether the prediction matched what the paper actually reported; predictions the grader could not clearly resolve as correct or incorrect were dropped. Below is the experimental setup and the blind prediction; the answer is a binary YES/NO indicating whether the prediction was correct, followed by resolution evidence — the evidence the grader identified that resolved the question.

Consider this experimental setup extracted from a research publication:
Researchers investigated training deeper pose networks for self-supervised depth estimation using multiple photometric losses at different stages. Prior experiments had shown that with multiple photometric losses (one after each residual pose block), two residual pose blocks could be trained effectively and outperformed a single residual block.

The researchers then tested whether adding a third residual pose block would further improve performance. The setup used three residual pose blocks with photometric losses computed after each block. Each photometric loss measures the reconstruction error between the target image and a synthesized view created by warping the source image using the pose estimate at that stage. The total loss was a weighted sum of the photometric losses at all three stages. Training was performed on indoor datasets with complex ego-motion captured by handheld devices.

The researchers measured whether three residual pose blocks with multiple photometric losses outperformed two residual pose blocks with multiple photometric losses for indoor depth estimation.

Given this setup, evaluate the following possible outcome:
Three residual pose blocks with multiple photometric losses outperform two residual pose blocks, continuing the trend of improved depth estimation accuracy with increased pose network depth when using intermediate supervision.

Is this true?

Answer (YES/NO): NO